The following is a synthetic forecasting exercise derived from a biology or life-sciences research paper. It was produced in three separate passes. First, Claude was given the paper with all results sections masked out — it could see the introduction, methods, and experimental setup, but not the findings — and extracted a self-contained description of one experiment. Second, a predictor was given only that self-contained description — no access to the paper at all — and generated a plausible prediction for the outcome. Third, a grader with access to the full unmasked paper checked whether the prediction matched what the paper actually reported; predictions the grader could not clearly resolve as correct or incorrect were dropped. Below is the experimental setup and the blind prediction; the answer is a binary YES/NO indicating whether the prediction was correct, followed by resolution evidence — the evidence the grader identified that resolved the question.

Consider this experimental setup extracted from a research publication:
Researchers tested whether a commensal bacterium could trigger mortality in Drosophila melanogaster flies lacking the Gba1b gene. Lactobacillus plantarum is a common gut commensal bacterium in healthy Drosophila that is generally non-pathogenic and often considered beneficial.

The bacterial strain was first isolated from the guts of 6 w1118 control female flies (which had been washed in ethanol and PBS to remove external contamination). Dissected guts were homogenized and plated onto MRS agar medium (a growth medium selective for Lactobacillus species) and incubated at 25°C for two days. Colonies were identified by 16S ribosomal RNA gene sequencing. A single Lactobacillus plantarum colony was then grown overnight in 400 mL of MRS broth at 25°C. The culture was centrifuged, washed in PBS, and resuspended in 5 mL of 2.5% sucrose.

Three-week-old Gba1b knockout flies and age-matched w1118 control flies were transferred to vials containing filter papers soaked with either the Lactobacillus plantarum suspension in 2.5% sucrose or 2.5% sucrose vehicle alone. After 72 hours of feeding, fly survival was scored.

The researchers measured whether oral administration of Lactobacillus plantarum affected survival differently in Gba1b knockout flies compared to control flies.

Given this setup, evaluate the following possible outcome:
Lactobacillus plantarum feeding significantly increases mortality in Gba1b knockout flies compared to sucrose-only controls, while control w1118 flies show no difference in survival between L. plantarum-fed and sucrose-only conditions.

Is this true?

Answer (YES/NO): YES